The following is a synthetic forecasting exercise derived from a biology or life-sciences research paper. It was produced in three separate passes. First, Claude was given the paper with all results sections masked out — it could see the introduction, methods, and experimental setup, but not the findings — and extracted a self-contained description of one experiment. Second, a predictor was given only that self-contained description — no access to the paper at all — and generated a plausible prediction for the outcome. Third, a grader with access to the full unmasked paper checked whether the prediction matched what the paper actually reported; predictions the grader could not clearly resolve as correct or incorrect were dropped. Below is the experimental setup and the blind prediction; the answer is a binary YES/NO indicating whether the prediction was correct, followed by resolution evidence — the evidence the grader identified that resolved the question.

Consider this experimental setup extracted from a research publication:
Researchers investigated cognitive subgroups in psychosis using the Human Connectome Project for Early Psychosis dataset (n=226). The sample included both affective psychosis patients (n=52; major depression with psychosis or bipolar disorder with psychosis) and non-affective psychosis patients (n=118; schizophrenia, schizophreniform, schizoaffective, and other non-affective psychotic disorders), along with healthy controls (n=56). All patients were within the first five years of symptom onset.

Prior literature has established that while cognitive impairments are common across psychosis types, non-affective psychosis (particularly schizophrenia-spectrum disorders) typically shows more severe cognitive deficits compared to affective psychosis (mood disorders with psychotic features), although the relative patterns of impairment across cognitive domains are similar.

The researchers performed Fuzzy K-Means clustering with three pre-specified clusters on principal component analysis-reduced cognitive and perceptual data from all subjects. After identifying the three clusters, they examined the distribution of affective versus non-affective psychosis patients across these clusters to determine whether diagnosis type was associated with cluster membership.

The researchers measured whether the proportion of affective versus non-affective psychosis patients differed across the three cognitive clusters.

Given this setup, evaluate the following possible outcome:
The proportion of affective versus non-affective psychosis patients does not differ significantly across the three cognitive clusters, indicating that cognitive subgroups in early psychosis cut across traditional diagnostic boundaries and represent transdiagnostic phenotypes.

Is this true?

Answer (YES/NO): NO